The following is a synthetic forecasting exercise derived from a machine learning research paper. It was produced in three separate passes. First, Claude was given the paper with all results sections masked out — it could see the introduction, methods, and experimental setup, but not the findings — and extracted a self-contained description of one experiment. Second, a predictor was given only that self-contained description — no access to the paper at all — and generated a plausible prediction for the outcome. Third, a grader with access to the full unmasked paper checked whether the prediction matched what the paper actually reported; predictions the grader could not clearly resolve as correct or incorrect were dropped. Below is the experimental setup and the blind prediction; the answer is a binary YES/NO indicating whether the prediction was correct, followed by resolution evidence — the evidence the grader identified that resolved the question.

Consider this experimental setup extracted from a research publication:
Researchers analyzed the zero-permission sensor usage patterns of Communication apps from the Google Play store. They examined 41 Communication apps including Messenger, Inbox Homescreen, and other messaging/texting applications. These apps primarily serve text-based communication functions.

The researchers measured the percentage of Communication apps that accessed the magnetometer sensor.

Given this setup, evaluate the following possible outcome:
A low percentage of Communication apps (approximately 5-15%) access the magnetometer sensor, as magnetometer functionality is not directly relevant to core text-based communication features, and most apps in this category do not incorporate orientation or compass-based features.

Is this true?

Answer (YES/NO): NO